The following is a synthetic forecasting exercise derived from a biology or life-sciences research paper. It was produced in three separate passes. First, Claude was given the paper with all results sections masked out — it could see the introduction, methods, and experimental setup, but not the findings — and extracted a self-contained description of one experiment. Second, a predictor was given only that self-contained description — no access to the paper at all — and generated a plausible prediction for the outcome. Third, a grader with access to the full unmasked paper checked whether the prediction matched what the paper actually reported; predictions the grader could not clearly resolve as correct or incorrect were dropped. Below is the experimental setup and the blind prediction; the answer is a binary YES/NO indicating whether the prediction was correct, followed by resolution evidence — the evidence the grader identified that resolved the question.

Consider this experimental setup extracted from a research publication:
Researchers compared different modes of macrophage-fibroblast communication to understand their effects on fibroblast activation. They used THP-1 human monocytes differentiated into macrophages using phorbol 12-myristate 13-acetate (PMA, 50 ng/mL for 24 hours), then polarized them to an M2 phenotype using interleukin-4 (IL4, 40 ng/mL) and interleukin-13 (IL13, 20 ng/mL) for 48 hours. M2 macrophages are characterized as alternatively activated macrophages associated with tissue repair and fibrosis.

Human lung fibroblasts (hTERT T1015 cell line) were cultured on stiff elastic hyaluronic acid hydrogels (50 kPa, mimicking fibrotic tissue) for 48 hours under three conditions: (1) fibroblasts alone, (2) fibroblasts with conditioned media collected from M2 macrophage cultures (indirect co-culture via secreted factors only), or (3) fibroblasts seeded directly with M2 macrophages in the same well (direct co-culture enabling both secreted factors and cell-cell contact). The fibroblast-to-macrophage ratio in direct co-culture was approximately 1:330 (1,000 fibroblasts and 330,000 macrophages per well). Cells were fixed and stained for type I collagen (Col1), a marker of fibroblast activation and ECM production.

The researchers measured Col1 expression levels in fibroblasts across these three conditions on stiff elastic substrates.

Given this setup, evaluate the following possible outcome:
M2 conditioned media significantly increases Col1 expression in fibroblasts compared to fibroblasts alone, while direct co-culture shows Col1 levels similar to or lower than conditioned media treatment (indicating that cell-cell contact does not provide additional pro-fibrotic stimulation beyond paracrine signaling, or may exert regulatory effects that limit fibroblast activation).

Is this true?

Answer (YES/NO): NO